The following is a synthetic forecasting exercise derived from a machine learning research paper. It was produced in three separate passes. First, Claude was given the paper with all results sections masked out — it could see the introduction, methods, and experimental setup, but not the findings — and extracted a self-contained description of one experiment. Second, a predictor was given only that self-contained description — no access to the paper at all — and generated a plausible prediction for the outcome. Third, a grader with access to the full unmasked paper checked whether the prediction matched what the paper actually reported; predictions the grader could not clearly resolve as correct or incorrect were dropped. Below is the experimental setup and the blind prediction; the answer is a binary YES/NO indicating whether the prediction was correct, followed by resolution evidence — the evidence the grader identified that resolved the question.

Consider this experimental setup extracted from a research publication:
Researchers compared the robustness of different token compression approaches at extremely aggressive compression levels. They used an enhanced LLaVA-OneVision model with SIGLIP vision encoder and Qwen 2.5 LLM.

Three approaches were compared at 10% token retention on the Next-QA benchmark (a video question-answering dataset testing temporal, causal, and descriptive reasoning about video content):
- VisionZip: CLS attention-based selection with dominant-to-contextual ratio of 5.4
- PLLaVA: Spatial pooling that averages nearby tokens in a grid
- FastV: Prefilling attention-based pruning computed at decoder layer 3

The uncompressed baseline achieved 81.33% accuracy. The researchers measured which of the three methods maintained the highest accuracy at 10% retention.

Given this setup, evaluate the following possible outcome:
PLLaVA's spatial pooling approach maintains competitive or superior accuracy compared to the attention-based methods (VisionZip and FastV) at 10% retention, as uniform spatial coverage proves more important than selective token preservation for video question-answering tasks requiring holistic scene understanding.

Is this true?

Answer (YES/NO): NO